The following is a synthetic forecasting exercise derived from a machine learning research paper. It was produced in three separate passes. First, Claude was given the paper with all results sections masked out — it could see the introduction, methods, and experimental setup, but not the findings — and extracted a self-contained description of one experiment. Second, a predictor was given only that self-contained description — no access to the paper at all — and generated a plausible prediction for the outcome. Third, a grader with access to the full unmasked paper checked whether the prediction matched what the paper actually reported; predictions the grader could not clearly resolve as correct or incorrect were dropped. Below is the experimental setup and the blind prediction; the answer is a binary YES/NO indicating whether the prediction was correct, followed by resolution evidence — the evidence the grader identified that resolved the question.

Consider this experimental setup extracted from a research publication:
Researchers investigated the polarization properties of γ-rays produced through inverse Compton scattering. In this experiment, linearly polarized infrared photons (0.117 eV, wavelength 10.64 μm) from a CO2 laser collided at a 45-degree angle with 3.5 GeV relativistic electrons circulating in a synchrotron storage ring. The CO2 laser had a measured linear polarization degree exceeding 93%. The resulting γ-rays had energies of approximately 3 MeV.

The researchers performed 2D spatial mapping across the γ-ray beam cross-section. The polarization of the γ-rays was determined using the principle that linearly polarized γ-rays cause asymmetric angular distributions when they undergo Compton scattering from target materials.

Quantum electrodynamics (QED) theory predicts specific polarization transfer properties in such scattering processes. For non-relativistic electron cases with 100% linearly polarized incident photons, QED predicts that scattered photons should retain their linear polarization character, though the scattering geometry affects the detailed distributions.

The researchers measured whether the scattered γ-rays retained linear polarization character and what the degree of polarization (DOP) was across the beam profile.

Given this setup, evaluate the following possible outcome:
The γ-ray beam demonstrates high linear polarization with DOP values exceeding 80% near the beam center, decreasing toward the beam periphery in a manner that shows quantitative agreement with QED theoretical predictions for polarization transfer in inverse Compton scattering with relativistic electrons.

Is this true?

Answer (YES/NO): YES